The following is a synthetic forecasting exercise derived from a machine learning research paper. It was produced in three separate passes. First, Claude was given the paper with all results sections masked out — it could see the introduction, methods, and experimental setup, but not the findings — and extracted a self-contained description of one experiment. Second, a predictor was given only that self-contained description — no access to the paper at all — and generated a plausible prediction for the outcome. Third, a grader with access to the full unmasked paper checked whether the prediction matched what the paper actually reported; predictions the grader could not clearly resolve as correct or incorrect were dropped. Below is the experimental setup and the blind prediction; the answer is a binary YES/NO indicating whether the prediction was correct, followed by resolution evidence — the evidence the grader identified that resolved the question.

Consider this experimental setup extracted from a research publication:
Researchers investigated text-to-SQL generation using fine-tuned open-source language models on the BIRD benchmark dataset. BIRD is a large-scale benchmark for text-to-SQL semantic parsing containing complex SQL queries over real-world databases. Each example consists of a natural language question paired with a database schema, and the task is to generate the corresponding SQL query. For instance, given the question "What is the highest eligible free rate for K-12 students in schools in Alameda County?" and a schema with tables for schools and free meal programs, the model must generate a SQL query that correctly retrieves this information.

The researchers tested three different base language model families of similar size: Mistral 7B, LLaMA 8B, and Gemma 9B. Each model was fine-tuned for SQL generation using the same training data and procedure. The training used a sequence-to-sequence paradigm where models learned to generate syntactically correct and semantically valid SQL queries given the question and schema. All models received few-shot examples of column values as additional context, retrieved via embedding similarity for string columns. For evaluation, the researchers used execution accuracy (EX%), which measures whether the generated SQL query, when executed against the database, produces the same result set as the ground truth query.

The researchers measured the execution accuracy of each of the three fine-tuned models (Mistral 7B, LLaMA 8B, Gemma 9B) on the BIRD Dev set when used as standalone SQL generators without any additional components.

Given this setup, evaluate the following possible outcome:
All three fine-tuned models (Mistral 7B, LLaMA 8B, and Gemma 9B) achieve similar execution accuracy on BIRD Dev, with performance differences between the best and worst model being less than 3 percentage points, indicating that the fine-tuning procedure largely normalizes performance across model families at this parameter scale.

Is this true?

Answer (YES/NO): YES